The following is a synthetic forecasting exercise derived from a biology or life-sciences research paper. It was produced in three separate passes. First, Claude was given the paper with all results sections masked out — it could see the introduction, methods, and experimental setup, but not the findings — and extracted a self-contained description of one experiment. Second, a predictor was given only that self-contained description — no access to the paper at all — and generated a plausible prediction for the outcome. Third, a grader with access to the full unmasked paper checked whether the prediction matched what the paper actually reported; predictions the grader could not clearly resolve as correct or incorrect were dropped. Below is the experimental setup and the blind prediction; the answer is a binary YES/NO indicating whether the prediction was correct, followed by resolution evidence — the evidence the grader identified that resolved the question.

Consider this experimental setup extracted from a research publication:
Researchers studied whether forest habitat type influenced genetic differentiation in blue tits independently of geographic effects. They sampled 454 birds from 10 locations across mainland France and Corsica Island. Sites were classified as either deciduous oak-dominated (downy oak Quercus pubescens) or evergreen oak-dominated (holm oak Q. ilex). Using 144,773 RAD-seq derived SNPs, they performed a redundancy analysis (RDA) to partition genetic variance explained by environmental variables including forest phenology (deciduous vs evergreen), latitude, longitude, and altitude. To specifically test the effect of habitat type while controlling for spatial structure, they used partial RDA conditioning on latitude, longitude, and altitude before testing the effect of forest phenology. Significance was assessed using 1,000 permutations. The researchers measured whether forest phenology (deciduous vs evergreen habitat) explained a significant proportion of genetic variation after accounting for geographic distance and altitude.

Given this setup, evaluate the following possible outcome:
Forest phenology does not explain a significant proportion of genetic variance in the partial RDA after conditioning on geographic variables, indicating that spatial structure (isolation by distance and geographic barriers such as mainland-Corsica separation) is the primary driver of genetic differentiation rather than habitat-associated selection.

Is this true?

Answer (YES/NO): NO